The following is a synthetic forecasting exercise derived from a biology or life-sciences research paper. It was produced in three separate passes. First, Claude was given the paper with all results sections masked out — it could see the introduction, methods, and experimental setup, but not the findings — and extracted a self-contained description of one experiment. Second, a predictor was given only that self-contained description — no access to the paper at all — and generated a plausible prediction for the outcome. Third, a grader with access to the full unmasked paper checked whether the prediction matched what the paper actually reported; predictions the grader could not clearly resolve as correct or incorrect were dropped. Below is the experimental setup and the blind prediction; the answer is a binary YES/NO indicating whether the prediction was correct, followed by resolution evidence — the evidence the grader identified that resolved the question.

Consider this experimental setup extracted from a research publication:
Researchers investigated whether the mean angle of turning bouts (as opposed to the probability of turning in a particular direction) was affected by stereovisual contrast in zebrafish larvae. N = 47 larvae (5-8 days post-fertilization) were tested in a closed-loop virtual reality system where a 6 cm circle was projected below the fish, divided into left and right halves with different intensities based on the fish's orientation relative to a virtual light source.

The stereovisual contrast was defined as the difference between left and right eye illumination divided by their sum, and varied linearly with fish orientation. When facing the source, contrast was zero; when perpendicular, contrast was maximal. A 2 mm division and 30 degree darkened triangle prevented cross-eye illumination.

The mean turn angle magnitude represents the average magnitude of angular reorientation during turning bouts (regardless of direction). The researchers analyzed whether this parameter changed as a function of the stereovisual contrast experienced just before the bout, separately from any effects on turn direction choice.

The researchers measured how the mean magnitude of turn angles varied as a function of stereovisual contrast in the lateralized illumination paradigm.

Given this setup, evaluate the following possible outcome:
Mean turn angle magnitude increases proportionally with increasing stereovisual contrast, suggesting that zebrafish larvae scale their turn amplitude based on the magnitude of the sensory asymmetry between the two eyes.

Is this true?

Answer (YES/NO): NO